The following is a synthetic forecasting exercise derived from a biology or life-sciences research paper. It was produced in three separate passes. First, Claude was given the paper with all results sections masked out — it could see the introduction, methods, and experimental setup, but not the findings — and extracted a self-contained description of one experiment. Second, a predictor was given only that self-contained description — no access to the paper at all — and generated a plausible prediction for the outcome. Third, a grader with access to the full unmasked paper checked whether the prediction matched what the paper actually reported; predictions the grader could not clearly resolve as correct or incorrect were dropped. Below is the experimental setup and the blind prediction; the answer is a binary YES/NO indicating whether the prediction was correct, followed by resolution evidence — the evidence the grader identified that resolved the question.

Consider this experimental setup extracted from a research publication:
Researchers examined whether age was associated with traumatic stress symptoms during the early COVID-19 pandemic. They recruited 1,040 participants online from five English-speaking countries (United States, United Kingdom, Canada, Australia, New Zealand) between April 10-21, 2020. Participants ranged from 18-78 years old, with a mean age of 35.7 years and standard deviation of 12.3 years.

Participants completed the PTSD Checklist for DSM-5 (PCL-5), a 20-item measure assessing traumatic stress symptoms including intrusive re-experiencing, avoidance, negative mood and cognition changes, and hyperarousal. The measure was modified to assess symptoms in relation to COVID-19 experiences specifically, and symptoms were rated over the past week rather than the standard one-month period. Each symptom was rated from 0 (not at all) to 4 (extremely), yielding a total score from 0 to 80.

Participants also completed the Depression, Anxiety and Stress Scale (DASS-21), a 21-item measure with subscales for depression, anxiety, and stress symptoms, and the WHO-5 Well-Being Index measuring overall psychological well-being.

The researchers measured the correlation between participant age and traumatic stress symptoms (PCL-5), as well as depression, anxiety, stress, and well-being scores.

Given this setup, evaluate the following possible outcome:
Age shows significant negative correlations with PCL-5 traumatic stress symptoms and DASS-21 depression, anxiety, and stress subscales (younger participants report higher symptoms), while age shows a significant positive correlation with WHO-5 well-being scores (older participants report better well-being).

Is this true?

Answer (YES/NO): NO